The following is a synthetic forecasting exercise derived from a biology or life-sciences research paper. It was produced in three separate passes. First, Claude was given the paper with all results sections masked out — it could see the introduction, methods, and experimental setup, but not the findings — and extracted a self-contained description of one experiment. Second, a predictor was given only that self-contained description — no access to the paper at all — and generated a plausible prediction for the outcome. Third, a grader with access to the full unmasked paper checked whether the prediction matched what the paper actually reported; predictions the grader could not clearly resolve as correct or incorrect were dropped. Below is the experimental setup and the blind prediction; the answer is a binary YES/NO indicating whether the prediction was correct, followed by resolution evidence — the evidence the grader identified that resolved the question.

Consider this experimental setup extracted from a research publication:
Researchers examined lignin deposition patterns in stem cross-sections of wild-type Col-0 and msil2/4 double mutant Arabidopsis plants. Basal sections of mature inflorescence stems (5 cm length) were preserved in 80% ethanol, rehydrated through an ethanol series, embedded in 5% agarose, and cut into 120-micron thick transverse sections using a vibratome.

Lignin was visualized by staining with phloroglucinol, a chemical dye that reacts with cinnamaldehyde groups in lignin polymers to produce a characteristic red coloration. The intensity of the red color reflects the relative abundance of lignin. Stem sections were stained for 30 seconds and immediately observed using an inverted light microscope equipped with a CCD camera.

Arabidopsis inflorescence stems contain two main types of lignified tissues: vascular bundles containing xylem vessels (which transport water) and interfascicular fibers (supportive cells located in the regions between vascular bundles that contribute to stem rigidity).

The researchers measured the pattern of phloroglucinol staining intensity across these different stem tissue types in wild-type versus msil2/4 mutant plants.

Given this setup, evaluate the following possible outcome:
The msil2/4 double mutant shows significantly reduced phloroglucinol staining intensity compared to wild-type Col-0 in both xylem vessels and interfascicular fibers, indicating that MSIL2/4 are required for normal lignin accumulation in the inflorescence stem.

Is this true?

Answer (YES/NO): NO